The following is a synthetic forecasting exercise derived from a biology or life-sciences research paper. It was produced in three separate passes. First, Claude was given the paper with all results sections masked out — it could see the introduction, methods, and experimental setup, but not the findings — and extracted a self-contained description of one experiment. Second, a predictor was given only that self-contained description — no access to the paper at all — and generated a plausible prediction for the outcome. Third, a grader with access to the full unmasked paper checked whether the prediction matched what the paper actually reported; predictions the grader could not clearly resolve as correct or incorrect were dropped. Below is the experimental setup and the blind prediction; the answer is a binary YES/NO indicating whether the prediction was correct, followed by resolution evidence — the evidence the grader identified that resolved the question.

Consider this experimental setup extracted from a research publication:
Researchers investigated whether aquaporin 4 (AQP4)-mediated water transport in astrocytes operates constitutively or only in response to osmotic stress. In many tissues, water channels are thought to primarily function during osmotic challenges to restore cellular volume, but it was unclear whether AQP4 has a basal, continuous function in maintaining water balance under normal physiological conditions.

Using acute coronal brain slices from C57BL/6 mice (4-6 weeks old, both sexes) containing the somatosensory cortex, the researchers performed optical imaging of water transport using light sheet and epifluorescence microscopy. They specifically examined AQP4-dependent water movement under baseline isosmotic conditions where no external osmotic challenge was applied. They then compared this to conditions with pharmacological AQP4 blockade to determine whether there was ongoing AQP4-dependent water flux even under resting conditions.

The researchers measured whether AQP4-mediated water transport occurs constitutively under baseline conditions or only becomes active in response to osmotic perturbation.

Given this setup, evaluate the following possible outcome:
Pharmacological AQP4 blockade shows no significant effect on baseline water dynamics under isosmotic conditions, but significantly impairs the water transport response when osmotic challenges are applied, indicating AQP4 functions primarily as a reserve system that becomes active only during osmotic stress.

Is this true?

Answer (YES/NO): NO